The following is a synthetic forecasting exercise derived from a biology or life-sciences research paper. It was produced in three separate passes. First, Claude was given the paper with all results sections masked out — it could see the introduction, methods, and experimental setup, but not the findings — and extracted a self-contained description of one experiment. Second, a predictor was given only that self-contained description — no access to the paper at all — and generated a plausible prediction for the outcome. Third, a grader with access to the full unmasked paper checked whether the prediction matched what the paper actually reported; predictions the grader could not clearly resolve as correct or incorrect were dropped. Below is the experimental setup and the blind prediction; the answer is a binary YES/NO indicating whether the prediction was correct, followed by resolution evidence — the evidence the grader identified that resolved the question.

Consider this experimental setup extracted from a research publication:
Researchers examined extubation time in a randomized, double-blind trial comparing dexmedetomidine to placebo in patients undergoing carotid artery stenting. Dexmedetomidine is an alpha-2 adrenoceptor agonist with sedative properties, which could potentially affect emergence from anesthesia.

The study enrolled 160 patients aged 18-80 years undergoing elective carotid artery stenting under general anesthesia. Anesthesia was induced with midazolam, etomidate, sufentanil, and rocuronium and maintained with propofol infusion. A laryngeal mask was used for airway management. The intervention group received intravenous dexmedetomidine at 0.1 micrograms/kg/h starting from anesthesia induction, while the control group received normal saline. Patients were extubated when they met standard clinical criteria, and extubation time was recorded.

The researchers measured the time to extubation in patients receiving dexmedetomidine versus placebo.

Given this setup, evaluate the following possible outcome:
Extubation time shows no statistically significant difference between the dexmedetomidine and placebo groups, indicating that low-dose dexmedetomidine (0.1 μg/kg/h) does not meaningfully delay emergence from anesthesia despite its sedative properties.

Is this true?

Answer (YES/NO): NO